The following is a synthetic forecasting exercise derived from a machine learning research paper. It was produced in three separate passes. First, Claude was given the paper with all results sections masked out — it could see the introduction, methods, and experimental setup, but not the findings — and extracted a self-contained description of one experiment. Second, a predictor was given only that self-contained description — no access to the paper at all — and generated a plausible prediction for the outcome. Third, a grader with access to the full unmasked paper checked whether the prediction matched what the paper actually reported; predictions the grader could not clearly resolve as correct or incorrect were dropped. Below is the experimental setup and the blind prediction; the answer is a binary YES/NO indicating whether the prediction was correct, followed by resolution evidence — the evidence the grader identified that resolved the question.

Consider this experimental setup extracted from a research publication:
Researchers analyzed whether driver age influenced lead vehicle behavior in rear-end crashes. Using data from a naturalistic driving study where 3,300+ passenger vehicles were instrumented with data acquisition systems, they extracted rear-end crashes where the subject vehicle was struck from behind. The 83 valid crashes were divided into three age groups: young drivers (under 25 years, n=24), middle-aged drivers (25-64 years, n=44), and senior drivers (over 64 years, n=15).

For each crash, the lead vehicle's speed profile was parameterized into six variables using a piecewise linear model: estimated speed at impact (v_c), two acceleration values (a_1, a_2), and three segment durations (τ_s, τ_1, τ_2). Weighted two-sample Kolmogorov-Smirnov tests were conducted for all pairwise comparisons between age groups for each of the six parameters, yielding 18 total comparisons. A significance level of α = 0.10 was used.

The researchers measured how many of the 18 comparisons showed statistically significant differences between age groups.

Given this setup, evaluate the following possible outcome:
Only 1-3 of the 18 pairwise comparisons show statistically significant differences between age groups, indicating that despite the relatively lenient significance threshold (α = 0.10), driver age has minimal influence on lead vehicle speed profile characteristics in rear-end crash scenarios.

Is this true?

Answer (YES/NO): YES